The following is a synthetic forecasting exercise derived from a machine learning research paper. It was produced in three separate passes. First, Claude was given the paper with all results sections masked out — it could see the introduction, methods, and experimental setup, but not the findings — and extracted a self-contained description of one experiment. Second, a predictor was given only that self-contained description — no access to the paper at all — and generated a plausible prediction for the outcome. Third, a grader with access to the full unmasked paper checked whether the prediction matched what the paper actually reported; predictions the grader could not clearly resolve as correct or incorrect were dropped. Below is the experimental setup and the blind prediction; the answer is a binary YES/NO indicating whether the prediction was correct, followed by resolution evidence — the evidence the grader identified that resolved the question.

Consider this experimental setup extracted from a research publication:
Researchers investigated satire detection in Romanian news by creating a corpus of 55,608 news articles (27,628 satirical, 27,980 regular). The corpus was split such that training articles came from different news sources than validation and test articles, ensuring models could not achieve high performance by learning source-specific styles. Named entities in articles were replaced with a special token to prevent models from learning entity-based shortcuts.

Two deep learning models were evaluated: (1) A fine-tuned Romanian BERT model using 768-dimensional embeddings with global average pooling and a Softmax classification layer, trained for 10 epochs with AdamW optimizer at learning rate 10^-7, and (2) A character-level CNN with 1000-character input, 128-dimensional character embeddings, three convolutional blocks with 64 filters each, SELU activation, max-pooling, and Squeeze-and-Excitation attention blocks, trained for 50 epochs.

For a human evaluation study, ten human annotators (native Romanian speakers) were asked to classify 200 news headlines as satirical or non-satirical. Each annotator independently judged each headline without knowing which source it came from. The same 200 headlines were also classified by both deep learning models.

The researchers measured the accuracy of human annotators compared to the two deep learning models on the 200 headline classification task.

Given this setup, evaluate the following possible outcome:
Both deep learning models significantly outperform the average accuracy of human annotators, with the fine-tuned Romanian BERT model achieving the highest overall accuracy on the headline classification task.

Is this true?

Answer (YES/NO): NO